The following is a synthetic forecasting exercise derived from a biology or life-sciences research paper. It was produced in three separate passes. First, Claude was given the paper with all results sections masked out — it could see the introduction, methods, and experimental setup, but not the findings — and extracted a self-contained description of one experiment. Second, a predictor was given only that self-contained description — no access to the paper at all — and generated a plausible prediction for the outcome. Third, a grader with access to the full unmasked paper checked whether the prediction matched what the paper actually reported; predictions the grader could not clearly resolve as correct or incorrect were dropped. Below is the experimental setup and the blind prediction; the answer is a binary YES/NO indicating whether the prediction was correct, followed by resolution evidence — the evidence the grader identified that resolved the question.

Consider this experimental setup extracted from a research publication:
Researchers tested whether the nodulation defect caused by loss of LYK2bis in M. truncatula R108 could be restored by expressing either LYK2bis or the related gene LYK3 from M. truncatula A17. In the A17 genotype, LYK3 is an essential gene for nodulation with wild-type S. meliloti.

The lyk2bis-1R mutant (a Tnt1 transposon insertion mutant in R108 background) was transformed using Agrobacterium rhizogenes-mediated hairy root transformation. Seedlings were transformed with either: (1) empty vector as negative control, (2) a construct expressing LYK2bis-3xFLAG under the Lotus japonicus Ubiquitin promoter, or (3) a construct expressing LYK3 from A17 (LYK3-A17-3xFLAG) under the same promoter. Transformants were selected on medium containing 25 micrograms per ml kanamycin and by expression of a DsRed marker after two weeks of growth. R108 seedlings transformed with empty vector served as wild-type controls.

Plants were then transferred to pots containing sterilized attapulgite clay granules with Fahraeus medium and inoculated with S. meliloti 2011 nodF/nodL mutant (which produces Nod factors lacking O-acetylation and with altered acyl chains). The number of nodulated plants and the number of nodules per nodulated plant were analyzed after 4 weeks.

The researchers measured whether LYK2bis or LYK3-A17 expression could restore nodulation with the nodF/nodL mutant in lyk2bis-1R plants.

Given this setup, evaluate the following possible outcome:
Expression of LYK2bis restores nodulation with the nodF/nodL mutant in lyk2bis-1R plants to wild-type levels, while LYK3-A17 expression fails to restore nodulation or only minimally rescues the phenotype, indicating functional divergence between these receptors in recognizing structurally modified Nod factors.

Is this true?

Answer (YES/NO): YES